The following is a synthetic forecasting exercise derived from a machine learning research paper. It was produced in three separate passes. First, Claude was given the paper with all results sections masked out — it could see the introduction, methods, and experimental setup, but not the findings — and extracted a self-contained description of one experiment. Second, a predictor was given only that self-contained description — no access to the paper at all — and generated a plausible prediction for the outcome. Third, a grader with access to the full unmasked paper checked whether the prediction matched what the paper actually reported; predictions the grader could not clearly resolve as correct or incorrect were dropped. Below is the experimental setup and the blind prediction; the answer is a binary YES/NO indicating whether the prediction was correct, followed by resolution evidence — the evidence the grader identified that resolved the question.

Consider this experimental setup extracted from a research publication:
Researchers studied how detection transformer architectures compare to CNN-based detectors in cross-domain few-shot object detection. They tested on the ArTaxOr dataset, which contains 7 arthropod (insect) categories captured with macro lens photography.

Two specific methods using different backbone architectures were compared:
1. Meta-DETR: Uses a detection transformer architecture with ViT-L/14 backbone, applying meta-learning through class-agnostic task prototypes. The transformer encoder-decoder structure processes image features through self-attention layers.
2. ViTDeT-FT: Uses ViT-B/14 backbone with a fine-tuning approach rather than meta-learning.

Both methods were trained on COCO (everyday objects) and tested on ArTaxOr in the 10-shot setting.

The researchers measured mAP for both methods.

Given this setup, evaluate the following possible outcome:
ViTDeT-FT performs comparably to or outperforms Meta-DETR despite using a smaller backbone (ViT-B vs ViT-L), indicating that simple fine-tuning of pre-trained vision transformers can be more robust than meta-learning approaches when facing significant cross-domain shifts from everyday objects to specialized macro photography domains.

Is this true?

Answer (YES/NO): YES